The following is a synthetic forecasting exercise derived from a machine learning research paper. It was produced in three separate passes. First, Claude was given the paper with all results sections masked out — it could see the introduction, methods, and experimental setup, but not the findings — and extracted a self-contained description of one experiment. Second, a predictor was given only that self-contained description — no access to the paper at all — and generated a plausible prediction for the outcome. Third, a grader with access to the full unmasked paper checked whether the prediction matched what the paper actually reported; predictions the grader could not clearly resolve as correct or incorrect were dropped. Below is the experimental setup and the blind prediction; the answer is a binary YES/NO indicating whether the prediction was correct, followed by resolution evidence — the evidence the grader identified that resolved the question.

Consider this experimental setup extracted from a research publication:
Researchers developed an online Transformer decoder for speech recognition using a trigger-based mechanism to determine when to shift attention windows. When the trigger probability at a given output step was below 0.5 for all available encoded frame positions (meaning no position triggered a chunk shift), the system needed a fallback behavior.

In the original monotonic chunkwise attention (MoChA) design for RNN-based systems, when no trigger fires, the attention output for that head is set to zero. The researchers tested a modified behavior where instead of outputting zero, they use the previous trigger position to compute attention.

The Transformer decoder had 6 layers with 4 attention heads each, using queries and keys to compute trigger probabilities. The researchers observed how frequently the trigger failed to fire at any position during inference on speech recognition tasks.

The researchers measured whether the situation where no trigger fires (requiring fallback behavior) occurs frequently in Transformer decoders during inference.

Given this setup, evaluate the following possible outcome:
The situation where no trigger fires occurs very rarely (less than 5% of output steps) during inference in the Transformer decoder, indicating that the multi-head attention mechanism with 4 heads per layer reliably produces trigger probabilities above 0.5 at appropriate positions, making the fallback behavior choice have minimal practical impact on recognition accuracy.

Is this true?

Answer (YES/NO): NO